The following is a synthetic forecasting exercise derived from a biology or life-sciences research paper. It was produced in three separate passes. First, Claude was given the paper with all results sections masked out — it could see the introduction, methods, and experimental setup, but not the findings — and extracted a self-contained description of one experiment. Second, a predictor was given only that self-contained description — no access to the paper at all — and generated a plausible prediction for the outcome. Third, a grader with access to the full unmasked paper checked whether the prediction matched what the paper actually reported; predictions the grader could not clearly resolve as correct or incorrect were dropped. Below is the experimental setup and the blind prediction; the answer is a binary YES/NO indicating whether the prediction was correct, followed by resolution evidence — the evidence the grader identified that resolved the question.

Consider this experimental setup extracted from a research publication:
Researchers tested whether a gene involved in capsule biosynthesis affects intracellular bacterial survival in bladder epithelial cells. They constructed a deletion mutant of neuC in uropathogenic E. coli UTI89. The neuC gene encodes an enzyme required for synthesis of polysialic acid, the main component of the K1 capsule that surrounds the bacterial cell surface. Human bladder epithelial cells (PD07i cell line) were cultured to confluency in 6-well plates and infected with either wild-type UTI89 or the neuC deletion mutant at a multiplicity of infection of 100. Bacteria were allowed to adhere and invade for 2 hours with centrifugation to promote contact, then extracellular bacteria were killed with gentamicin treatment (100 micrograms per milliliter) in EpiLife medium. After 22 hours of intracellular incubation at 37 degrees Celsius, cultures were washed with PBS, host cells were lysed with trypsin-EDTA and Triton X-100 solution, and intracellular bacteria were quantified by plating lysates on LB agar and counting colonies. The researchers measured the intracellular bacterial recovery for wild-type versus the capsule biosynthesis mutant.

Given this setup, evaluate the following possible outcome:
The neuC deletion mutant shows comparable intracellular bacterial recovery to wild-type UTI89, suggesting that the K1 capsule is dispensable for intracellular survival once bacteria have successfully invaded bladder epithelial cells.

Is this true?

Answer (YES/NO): NO